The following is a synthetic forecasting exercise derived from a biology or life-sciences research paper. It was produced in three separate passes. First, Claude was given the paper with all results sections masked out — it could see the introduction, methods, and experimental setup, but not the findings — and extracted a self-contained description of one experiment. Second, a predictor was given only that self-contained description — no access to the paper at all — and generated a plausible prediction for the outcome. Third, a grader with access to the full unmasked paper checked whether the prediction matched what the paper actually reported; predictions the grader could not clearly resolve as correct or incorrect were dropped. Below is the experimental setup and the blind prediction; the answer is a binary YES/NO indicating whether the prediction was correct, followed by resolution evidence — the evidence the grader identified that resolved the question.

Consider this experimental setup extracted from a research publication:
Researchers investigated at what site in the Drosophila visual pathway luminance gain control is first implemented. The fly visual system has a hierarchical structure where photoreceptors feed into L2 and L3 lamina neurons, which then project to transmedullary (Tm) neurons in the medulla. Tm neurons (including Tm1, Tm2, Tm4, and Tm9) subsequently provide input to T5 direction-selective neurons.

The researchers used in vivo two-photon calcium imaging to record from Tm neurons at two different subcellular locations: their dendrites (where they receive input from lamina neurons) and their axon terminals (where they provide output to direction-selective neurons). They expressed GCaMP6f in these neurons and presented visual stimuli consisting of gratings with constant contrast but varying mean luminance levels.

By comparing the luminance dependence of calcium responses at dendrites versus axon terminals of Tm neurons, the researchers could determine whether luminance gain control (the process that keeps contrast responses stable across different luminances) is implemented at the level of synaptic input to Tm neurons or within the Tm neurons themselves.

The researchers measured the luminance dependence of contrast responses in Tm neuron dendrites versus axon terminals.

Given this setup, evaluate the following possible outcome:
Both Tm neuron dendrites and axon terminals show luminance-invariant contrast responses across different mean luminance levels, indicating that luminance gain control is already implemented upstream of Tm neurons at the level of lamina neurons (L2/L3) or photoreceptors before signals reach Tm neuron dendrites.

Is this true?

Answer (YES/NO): NO